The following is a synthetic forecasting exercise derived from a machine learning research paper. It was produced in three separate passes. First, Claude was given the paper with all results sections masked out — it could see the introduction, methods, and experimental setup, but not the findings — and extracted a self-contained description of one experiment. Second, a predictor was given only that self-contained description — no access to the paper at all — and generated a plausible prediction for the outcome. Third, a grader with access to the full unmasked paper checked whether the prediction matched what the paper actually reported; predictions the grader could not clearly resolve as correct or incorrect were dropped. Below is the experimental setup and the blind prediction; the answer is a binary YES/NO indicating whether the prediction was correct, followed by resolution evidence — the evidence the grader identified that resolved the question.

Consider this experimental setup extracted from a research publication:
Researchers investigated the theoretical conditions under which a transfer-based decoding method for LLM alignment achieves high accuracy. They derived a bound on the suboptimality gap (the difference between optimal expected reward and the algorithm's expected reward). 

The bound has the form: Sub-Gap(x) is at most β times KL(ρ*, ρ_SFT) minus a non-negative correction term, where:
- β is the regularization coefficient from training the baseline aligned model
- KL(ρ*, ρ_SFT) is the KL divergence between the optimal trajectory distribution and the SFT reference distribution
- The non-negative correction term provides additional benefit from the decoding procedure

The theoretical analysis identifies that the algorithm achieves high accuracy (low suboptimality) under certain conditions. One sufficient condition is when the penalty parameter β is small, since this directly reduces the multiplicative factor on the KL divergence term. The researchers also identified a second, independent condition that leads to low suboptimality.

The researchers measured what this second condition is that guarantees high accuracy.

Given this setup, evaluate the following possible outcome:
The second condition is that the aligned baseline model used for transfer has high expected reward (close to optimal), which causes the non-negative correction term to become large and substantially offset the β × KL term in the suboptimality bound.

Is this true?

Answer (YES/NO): NO